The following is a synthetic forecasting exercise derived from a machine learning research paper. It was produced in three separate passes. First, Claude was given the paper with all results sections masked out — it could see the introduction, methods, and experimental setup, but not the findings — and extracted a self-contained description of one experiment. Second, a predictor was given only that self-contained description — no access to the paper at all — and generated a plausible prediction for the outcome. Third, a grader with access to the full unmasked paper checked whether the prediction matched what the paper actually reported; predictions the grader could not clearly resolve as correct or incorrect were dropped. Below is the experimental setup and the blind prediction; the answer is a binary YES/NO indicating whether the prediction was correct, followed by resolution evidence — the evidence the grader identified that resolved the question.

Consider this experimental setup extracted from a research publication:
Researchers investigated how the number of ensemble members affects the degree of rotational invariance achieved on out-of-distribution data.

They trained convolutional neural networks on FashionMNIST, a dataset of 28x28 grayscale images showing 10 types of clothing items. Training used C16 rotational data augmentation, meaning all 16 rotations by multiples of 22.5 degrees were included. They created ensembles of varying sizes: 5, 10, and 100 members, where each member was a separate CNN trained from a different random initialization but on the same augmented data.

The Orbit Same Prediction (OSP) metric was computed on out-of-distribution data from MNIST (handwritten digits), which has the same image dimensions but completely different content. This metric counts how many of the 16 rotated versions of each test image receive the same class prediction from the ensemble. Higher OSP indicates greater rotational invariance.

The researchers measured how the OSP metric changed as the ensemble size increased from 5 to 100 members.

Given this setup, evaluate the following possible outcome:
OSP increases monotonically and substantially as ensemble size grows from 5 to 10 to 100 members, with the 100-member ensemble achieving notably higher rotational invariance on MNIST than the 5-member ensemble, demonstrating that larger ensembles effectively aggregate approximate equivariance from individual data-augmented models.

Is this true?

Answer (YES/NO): YES